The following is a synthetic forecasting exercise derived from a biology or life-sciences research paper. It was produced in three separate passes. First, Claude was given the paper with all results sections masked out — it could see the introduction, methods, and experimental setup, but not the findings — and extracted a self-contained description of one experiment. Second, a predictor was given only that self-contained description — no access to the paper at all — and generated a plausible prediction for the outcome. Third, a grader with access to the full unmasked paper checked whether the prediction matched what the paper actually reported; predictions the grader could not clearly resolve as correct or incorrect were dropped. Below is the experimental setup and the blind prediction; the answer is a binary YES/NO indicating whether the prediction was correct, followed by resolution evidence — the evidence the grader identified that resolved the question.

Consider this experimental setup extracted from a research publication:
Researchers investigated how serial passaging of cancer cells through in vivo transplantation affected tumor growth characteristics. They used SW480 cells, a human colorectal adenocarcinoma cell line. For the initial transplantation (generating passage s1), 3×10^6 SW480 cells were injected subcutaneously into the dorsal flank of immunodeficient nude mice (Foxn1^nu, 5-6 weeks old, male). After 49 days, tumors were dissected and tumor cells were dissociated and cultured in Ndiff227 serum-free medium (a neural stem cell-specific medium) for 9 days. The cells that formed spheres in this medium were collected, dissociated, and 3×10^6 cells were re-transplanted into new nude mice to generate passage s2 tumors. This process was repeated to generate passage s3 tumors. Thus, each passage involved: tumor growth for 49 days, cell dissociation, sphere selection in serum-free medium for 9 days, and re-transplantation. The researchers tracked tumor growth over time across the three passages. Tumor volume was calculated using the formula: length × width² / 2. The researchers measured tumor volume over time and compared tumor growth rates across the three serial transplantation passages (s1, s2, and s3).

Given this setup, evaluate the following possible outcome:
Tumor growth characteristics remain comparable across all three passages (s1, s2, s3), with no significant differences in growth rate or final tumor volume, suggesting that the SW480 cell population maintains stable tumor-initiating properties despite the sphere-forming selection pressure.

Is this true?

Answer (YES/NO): NO